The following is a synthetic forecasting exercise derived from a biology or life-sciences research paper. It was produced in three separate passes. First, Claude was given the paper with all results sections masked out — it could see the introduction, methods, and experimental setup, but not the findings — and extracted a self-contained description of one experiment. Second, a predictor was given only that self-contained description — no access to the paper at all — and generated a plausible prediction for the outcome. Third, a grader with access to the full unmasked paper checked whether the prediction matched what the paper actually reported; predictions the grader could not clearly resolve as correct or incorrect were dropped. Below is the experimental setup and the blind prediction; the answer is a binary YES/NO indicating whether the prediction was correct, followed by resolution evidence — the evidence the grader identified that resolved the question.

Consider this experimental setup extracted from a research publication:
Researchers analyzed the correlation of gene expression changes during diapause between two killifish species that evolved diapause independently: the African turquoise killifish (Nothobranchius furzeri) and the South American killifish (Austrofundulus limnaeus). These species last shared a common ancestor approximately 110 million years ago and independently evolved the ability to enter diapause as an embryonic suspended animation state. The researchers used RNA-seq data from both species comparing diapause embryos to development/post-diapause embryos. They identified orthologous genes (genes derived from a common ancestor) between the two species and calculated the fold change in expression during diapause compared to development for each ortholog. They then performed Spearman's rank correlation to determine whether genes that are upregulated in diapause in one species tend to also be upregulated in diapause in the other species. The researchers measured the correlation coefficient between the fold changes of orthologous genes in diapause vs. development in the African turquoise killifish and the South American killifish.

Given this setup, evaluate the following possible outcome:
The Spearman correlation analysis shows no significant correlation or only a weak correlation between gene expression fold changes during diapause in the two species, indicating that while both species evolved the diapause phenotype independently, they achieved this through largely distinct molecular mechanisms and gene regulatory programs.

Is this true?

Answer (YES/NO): NO